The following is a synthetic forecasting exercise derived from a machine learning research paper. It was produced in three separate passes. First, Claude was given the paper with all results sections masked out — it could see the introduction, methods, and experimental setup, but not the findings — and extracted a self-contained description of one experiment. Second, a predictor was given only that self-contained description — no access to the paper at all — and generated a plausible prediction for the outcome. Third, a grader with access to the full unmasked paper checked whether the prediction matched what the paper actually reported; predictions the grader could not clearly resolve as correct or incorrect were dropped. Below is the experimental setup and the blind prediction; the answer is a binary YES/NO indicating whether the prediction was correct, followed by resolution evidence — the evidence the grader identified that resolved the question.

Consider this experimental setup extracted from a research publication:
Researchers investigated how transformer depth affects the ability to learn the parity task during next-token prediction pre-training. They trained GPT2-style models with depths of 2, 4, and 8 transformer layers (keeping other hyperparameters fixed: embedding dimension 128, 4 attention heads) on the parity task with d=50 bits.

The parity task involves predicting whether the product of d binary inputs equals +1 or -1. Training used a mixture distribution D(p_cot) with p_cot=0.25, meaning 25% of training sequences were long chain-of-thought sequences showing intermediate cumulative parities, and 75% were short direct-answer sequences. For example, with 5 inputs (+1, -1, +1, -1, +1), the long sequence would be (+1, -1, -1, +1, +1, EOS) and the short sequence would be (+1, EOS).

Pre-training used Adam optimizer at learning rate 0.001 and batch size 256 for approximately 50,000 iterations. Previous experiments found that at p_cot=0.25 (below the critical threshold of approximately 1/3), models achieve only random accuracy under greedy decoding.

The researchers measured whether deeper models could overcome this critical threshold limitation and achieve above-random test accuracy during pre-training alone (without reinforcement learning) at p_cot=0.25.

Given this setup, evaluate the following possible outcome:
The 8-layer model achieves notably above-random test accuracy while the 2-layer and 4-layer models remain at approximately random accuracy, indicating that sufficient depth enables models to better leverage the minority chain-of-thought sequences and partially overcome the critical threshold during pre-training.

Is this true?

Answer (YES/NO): NO